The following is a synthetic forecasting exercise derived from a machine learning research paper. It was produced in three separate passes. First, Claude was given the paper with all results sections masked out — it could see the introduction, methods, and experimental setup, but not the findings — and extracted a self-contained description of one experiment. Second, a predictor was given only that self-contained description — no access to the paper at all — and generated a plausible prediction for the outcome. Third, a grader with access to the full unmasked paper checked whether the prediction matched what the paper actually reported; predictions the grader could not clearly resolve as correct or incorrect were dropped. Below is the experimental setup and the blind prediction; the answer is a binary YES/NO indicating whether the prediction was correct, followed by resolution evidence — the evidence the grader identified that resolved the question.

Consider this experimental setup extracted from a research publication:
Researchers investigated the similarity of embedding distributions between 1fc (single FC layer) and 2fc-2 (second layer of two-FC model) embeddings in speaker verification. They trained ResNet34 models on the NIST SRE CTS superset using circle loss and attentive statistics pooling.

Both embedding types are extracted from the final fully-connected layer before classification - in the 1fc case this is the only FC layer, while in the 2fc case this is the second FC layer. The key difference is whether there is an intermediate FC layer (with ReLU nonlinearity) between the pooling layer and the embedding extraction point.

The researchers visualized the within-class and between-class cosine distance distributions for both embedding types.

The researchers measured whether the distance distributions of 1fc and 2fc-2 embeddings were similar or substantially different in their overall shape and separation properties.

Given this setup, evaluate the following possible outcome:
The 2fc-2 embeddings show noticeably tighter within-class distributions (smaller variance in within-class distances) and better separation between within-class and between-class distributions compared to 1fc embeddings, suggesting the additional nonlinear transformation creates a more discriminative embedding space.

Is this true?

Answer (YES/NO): NO